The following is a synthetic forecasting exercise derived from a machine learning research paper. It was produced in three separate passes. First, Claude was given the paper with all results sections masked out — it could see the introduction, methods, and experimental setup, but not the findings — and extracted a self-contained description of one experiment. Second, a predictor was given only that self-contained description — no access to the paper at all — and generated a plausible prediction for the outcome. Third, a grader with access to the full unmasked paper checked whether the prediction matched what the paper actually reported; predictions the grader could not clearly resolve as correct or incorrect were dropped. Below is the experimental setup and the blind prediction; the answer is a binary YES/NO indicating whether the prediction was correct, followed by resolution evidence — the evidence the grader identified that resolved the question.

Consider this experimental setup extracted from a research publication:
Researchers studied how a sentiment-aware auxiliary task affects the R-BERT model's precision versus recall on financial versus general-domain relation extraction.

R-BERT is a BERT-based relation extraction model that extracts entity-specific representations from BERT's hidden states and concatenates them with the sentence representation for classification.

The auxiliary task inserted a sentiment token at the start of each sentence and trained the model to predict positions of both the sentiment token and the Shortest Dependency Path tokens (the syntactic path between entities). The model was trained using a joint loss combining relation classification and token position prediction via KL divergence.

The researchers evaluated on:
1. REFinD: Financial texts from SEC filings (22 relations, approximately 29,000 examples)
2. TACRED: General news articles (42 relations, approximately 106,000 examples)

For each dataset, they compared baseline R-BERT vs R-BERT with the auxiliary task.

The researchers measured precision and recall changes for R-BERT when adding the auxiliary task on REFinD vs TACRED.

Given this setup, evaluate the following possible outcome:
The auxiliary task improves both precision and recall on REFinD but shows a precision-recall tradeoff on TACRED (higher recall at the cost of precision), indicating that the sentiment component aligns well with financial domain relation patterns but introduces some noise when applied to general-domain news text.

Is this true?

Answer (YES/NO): NO